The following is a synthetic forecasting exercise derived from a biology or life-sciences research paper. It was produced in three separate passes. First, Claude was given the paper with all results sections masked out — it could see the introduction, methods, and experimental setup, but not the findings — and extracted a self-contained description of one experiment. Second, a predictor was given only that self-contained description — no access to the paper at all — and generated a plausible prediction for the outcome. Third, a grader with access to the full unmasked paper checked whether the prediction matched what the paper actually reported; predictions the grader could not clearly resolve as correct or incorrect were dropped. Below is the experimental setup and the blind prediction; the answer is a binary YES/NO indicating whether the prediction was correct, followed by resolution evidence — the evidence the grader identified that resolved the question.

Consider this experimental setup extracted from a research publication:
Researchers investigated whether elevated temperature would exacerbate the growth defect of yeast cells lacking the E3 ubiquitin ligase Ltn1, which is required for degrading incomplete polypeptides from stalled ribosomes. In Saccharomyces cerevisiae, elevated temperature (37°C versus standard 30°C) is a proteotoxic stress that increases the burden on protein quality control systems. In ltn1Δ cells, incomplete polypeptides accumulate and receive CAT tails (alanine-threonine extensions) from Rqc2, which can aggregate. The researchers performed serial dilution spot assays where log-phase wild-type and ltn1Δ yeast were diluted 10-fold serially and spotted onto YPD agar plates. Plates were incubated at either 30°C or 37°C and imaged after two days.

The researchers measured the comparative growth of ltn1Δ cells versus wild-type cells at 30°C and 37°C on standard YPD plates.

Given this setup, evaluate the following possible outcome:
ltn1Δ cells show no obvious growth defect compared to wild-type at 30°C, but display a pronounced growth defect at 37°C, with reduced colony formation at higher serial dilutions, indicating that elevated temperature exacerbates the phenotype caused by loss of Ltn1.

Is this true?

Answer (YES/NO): NO